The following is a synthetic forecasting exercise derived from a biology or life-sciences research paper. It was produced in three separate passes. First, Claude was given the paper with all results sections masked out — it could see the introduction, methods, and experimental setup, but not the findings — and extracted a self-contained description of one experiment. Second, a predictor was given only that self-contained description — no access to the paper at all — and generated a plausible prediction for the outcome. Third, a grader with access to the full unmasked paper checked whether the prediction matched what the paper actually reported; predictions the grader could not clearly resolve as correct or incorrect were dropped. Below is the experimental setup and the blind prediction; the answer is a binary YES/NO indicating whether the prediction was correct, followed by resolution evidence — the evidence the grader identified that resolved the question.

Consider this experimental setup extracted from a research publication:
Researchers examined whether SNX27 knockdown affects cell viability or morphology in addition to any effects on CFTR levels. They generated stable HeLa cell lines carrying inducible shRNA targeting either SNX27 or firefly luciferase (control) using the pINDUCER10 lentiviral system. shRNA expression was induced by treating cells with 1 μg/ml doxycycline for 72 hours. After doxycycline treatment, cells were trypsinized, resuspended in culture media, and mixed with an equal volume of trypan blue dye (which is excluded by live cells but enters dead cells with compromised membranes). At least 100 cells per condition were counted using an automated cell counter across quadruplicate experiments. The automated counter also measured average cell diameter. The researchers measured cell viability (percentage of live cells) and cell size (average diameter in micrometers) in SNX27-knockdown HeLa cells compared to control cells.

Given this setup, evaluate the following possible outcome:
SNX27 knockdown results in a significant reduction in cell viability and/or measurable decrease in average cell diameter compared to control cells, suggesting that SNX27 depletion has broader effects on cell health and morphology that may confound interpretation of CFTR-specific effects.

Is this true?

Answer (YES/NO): NO